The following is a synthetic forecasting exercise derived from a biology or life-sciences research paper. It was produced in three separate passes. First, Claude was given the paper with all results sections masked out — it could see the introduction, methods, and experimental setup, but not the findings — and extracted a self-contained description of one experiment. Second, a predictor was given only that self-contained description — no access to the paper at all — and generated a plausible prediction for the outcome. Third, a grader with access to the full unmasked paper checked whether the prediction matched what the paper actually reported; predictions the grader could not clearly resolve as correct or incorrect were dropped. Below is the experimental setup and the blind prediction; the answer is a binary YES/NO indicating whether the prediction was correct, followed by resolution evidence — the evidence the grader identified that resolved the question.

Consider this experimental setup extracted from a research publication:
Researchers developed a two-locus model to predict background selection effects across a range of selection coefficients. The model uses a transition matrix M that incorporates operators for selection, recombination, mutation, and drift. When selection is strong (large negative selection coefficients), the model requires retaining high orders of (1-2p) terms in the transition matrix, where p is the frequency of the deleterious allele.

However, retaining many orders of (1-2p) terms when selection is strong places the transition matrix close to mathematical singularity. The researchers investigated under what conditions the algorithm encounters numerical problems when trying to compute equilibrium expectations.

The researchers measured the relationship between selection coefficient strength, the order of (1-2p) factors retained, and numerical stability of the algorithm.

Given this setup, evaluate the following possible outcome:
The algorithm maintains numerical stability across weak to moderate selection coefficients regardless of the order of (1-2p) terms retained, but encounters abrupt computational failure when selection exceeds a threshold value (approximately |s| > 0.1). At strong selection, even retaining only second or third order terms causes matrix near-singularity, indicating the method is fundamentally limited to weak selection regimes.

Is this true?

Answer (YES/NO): NO